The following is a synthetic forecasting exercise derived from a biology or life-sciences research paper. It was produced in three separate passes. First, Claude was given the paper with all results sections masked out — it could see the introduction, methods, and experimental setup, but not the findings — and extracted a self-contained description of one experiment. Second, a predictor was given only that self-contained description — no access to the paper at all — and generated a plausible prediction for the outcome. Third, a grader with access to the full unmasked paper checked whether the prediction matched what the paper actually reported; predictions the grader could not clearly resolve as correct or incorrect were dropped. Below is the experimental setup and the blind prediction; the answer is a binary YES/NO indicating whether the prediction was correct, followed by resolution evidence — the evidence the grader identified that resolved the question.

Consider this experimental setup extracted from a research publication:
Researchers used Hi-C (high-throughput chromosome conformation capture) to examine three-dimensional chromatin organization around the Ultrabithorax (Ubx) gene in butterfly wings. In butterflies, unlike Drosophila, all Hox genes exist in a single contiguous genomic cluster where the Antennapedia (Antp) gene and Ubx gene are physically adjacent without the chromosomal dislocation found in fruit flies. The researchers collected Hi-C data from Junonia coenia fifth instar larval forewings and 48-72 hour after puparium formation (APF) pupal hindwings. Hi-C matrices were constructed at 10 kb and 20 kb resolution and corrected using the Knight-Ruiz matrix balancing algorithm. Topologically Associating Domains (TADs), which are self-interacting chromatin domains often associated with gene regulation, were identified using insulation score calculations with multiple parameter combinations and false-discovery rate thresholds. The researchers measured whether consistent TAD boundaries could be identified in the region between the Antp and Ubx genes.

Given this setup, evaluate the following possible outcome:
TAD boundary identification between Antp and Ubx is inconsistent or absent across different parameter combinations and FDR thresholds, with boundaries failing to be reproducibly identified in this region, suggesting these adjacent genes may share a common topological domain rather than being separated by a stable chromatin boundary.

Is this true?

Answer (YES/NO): NO